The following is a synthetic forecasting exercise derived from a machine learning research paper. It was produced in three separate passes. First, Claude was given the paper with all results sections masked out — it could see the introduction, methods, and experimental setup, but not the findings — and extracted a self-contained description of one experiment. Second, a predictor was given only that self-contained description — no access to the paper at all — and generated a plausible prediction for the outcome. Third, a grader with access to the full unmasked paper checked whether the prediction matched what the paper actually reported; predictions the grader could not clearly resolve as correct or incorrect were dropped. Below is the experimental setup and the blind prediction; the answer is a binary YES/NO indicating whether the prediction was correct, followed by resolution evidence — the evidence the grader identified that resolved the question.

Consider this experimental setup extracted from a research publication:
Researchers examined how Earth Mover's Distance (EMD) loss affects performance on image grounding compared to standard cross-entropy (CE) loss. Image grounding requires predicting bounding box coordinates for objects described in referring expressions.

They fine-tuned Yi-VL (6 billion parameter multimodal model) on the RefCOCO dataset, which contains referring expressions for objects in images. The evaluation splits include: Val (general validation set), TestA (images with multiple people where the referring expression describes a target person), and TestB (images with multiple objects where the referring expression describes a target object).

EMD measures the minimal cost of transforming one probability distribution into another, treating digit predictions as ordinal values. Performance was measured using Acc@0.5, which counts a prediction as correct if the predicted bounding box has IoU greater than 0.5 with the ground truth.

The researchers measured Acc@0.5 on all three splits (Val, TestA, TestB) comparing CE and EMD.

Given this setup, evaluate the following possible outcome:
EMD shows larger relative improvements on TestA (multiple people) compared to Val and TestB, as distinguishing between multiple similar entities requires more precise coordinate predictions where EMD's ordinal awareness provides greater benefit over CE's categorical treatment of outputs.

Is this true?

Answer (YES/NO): NO